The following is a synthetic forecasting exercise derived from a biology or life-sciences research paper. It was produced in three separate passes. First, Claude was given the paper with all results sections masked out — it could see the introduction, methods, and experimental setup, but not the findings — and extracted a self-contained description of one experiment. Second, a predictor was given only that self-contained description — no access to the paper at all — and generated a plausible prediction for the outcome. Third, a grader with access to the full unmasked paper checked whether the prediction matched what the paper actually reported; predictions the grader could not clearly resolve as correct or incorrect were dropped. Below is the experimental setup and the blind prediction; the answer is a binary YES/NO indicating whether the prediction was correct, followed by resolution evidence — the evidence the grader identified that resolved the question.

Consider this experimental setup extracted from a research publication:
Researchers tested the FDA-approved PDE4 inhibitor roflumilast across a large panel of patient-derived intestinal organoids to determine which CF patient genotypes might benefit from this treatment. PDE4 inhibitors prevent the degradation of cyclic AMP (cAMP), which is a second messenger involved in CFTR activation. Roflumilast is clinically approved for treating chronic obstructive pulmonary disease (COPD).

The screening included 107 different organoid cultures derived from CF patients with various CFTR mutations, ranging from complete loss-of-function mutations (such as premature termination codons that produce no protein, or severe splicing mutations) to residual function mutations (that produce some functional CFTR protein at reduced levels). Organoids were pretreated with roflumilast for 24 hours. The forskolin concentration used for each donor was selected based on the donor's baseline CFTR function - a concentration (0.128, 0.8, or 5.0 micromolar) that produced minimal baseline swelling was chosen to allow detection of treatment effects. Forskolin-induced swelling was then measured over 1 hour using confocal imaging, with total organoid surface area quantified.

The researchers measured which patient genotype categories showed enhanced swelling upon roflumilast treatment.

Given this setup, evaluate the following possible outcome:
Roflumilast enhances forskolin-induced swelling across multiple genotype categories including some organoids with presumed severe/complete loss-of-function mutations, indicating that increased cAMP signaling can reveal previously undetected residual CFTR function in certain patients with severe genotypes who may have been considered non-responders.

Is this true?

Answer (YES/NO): NO